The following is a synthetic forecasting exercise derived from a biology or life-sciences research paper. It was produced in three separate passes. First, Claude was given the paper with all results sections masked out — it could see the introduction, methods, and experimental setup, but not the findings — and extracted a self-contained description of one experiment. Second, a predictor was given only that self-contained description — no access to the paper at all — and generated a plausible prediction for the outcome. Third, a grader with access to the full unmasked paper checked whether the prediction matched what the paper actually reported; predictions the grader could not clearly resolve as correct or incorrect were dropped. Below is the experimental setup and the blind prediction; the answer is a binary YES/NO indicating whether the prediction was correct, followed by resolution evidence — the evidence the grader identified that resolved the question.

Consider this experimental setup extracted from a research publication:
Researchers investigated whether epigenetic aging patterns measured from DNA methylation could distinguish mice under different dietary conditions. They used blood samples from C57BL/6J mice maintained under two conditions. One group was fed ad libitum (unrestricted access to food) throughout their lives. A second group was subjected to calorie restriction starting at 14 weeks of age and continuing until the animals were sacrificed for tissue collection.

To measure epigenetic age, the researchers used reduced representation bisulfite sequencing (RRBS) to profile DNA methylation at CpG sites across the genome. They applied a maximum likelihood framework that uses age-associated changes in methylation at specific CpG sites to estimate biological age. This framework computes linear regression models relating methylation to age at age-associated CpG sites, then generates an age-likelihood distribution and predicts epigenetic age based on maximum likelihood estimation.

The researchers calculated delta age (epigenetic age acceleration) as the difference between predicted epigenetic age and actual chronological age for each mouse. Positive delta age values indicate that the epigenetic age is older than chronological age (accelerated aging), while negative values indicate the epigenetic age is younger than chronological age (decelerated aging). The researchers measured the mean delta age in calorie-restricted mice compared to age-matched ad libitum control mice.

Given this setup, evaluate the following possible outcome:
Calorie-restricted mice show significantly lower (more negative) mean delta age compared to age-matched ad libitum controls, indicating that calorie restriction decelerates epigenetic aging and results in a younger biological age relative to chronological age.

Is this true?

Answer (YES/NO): YES